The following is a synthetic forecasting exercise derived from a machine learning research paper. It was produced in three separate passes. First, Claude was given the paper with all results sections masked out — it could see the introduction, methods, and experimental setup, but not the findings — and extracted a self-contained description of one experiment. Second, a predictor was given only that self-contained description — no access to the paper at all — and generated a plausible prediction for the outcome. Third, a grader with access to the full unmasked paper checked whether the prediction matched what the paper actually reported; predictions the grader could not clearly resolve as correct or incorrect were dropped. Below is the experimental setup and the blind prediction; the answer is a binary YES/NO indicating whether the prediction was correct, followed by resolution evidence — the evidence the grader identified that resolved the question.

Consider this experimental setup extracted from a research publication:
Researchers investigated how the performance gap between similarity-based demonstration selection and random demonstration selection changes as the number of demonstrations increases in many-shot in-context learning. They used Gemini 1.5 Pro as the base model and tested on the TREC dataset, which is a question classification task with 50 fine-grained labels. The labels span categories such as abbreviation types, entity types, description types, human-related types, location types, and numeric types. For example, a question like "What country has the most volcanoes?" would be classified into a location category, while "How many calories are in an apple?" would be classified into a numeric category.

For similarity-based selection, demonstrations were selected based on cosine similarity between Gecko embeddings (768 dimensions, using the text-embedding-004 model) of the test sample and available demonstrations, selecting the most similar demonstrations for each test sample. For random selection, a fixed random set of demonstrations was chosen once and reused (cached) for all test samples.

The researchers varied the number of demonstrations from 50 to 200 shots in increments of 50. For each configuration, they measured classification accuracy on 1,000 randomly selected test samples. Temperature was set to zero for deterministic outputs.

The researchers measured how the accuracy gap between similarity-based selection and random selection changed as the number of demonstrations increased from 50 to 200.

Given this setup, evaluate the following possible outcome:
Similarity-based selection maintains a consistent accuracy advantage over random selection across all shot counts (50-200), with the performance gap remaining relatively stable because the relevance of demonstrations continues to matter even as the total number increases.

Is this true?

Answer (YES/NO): NO